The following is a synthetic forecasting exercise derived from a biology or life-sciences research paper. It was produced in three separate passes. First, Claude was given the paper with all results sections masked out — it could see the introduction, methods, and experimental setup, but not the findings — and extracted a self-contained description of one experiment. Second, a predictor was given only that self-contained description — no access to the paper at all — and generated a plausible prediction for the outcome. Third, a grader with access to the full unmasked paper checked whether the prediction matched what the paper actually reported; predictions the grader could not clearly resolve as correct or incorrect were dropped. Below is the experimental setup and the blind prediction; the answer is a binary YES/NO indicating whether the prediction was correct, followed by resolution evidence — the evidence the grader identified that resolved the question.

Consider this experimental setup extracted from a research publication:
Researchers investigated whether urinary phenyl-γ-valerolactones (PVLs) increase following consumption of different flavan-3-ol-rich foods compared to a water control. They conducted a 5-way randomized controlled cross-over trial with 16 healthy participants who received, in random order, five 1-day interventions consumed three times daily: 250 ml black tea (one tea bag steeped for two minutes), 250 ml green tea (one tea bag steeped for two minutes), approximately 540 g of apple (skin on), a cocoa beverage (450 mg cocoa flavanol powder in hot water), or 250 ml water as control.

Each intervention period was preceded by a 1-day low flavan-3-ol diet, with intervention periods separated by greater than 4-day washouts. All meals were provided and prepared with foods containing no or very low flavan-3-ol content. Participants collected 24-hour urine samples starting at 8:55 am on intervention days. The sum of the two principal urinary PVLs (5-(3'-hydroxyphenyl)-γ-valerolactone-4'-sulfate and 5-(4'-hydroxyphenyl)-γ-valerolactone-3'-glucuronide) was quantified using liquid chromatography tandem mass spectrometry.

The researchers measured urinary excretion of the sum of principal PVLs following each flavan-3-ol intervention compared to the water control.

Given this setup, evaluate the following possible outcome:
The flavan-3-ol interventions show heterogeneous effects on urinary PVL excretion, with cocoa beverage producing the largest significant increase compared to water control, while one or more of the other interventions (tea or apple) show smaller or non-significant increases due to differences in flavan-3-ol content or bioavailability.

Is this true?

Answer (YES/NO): NO